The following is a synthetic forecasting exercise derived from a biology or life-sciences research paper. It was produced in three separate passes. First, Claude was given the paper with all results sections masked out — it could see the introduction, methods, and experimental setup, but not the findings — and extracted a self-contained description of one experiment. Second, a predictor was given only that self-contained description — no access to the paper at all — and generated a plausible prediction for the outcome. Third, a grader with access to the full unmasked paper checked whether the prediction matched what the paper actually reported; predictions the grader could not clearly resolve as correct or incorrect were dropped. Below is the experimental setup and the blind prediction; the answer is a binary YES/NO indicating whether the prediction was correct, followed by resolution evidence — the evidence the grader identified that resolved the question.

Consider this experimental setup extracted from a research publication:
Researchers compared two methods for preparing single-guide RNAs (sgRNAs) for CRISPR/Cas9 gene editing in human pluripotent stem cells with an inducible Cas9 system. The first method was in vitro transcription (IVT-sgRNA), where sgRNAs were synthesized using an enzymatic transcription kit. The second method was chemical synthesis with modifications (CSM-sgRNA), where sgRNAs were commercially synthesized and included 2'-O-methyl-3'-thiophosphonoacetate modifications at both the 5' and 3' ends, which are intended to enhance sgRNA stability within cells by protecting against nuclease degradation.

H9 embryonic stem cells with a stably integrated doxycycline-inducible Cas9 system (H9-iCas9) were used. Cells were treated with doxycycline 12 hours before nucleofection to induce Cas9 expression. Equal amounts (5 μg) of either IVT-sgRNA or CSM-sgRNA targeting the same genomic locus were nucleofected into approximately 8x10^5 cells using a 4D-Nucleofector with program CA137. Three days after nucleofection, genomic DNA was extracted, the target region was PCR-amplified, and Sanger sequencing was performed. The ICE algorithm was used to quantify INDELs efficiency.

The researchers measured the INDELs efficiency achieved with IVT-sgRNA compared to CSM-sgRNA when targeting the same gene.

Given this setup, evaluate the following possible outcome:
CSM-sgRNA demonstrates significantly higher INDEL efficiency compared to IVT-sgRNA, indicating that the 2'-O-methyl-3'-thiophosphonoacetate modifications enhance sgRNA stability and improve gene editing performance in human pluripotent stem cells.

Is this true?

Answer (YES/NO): YES